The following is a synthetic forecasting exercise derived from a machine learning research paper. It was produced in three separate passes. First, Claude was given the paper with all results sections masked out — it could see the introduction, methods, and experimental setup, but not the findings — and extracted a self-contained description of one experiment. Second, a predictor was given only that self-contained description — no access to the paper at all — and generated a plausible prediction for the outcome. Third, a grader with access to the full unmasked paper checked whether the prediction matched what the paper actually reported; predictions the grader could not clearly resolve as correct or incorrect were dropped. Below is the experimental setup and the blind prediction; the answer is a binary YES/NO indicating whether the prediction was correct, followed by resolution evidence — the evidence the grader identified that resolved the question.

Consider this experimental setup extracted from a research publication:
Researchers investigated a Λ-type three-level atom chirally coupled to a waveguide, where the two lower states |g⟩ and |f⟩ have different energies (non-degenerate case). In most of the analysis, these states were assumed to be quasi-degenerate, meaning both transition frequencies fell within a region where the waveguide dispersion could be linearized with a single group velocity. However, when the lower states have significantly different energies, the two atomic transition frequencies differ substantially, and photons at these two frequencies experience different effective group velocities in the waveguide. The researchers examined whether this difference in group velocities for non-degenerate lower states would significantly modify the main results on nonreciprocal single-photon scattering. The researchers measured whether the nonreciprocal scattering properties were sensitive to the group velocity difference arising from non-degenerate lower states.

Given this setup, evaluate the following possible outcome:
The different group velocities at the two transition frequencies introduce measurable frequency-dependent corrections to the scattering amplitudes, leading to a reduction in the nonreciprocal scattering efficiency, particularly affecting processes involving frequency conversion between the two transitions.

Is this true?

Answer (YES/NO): NO